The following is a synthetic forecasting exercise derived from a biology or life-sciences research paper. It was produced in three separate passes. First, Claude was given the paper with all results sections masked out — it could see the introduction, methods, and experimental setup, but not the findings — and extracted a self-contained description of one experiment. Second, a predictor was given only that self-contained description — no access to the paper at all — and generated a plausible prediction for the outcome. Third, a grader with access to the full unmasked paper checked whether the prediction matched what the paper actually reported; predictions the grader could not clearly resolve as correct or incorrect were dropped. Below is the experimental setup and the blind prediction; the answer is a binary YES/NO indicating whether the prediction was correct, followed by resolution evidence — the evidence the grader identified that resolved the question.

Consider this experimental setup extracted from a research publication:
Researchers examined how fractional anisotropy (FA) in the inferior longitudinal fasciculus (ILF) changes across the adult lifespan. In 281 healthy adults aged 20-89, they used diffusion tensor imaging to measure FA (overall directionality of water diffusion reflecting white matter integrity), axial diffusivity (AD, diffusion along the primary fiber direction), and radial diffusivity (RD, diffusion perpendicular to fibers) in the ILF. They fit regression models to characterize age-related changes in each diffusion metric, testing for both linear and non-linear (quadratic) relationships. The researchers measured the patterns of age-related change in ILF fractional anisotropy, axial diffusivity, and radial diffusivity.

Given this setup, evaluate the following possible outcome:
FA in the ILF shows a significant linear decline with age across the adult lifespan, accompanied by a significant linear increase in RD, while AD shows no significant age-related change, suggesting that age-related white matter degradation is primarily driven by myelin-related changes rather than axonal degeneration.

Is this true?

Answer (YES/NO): NO